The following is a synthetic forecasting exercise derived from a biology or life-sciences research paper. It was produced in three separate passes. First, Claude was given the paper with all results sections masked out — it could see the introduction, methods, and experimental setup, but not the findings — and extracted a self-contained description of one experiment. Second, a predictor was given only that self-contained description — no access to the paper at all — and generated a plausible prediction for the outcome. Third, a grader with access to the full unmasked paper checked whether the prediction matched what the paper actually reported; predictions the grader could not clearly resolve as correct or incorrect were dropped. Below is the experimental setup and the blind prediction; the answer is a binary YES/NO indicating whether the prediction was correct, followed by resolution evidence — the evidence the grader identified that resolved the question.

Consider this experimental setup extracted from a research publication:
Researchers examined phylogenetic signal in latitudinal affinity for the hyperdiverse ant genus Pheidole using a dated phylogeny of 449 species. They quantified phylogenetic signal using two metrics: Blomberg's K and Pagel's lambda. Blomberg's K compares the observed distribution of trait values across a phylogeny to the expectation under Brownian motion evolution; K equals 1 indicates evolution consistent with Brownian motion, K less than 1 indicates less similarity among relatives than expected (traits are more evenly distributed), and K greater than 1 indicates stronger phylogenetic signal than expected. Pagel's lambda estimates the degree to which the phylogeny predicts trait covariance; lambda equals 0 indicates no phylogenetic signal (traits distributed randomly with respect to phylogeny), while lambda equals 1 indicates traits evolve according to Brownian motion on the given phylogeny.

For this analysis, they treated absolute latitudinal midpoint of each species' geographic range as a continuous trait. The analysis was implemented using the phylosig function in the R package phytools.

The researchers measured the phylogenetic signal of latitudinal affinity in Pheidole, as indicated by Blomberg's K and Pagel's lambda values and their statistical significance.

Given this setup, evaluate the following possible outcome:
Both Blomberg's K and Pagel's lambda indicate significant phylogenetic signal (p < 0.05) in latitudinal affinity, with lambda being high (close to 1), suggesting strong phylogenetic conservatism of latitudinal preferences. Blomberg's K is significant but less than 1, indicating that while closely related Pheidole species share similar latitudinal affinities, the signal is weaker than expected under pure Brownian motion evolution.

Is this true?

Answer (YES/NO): YES